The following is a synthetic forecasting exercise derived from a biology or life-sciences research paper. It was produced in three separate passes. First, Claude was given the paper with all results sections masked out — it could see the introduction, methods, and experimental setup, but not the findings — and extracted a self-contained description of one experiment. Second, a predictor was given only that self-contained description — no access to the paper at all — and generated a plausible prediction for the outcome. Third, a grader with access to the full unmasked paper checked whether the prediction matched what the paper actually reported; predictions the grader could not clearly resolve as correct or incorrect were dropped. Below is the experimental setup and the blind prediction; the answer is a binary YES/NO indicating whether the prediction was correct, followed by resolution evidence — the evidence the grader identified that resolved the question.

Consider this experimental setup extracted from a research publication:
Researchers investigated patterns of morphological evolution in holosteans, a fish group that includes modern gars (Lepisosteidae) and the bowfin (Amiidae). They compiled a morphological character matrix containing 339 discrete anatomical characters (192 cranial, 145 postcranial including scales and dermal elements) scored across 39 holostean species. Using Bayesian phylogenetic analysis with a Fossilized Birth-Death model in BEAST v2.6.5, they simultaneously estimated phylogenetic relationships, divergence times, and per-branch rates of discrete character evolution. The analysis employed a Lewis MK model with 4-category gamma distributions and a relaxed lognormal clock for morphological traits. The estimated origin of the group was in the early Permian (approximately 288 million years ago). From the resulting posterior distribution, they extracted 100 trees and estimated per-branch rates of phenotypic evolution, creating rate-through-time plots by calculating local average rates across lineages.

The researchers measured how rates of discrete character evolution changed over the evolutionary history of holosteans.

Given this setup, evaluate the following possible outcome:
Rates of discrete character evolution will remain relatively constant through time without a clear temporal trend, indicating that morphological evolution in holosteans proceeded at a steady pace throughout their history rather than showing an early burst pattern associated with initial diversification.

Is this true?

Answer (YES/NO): YES